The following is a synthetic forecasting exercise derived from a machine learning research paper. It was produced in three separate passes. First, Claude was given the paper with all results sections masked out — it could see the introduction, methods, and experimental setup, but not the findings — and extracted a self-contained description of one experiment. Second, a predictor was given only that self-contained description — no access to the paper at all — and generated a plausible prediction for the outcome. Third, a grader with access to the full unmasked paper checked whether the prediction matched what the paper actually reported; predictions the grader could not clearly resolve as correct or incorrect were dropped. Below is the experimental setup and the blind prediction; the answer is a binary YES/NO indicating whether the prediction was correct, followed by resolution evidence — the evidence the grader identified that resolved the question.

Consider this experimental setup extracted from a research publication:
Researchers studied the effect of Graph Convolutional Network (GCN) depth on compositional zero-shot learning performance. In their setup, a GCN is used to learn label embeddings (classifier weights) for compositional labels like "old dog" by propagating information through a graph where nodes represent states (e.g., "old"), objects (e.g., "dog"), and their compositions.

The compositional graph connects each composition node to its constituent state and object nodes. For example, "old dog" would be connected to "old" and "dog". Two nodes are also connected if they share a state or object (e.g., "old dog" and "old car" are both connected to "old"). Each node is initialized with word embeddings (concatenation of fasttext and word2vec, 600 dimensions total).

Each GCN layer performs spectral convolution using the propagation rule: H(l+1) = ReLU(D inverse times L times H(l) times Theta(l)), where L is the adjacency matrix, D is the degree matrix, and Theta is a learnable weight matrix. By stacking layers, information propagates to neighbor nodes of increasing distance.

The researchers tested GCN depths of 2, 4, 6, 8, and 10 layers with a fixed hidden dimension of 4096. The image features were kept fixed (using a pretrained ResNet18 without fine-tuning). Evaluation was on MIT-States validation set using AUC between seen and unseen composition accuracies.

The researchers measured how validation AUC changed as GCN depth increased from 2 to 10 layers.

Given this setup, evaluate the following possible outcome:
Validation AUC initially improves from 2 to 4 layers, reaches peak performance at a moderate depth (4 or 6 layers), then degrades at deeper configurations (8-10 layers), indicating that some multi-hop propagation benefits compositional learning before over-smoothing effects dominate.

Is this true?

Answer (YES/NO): NO